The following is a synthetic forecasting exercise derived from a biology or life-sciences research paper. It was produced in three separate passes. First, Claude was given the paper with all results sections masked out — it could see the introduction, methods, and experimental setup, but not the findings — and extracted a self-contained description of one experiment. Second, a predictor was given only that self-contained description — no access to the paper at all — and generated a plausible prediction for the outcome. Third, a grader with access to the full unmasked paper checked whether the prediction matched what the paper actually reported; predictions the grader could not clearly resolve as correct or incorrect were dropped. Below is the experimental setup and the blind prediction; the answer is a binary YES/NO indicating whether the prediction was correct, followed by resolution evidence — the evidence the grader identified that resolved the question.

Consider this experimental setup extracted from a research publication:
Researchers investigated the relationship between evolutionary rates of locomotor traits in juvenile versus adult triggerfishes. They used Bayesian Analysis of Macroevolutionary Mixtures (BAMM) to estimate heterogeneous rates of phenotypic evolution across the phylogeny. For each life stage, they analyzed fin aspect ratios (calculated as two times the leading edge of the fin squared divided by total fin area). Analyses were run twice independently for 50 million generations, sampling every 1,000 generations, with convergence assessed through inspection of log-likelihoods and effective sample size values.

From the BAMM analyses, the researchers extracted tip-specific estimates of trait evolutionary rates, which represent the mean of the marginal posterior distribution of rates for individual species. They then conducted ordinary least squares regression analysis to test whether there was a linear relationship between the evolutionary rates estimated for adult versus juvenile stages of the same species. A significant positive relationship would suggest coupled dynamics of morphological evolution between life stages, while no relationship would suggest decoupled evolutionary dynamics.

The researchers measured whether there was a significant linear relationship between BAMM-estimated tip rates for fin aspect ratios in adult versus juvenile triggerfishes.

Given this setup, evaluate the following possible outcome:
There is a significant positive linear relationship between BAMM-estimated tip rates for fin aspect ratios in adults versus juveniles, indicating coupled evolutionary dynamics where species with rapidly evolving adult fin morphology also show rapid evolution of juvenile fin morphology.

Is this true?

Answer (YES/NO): NO